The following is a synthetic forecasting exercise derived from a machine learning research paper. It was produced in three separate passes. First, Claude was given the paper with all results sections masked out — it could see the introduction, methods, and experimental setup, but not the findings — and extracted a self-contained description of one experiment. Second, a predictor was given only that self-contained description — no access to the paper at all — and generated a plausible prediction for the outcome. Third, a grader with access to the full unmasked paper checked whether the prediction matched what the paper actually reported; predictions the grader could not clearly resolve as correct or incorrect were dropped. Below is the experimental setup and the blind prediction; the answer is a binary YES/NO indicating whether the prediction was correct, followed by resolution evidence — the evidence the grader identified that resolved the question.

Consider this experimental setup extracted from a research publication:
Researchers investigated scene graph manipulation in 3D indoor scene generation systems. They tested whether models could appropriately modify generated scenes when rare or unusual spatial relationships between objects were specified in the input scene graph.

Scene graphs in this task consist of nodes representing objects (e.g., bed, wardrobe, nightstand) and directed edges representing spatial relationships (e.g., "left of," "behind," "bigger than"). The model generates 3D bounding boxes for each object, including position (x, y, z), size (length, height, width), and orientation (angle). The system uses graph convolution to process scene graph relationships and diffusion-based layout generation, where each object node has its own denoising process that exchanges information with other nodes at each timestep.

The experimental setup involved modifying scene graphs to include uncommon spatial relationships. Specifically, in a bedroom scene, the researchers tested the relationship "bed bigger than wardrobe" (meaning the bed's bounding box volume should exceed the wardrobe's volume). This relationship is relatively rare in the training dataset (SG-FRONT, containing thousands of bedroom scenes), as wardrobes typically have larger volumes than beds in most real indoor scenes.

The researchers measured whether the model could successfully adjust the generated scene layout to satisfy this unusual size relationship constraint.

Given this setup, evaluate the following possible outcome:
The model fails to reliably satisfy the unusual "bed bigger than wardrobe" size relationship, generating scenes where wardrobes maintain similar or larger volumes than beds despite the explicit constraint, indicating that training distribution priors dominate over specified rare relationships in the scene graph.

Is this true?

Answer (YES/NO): NO